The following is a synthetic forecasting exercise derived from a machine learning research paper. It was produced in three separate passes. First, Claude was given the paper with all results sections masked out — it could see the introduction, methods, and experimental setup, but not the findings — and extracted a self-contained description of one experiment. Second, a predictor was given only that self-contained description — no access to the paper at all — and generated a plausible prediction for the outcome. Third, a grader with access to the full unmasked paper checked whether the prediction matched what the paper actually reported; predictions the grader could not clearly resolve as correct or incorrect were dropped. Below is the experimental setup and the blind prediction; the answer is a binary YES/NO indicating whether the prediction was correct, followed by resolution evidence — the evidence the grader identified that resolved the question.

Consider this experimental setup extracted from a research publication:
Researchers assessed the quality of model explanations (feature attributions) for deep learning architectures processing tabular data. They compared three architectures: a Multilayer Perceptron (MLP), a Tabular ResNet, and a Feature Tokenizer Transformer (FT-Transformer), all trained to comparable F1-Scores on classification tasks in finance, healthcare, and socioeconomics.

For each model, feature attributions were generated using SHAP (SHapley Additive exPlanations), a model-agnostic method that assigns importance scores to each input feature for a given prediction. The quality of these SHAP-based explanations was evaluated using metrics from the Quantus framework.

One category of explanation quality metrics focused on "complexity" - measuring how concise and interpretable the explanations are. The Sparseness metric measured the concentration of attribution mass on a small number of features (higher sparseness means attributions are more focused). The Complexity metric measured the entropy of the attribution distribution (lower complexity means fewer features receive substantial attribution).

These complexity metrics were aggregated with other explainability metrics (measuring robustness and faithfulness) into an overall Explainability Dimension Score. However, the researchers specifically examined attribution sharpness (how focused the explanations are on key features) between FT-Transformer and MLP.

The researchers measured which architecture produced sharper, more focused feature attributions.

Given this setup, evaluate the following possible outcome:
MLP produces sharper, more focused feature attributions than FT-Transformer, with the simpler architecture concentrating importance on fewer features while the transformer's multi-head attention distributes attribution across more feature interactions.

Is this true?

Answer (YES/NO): NO